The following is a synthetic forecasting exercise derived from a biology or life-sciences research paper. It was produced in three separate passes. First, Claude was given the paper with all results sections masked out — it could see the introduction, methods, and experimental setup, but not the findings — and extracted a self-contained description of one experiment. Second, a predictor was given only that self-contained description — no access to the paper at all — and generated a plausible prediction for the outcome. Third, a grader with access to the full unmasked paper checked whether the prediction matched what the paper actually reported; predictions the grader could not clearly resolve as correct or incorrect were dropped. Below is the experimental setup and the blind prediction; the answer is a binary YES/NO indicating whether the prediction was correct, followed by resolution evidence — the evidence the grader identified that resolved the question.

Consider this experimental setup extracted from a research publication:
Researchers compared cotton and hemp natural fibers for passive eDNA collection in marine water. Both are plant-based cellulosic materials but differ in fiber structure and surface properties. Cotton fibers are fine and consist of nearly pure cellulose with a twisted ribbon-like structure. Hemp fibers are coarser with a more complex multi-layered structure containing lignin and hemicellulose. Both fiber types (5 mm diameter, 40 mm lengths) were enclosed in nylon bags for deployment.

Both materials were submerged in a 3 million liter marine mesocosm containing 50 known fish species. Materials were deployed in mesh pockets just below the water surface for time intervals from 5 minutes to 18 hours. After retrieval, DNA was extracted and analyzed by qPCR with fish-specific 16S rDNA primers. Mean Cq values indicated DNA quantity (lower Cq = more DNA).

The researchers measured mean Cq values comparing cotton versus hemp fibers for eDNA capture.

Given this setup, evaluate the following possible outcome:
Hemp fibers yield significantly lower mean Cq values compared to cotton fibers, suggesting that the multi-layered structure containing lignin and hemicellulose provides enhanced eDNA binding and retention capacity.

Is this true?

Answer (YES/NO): NO